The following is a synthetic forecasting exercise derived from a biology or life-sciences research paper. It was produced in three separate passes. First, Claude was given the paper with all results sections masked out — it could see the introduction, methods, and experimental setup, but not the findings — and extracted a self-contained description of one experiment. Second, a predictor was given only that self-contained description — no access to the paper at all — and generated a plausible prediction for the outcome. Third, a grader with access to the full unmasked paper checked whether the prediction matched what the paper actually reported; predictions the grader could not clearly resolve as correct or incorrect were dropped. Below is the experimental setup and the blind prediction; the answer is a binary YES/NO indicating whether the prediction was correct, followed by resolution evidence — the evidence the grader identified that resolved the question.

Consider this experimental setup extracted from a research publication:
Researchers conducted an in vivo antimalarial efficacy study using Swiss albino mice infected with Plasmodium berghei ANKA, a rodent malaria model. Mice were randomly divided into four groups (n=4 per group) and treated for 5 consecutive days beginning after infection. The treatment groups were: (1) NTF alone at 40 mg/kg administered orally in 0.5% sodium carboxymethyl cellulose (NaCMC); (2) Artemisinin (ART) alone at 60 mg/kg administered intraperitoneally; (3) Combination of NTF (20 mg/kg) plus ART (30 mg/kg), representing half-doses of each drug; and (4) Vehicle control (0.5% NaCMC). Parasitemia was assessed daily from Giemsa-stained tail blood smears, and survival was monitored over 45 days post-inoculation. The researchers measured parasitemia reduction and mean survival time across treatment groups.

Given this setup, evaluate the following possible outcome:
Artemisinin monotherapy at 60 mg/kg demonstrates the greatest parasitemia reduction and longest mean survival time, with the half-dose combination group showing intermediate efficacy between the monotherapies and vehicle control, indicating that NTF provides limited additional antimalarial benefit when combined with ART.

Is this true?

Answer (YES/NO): NO